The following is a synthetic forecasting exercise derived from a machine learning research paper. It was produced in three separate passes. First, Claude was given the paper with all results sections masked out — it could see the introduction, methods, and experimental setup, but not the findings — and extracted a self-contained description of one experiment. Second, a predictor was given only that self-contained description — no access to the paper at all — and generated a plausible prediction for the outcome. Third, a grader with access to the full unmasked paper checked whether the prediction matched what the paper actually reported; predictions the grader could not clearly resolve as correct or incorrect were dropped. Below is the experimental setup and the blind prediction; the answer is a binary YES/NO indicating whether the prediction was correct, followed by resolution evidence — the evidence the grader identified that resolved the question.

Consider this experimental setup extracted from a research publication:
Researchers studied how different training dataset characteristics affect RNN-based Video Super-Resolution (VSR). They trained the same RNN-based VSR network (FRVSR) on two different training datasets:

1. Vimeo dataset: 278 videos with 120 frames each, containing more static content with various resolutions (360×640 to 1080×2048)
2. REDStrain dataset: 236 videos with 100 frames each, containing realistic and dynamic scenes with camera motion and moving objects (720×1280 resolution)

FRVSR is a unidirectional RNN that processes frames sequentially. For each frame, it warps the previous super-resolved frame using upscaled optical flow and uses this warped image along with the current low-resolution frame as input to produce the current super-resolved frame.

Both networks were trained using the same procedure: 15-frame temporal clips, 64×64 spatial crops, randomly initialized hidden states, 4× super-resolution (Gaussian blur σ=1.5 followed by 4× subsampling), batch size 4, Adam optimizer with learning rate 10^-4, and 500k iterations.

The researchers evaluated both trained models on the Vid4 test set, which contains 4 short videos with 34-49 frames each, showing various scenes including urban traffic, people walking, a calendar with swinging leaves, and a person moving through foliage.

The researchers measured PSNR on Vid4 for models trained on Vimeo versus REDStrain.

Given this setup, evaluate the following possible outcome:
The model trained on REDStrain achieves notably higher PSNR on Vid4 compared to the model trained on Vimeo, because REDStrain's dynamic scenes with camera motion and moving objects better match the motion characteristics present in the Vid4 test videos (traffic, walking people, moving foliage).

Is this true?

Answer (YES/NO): NO